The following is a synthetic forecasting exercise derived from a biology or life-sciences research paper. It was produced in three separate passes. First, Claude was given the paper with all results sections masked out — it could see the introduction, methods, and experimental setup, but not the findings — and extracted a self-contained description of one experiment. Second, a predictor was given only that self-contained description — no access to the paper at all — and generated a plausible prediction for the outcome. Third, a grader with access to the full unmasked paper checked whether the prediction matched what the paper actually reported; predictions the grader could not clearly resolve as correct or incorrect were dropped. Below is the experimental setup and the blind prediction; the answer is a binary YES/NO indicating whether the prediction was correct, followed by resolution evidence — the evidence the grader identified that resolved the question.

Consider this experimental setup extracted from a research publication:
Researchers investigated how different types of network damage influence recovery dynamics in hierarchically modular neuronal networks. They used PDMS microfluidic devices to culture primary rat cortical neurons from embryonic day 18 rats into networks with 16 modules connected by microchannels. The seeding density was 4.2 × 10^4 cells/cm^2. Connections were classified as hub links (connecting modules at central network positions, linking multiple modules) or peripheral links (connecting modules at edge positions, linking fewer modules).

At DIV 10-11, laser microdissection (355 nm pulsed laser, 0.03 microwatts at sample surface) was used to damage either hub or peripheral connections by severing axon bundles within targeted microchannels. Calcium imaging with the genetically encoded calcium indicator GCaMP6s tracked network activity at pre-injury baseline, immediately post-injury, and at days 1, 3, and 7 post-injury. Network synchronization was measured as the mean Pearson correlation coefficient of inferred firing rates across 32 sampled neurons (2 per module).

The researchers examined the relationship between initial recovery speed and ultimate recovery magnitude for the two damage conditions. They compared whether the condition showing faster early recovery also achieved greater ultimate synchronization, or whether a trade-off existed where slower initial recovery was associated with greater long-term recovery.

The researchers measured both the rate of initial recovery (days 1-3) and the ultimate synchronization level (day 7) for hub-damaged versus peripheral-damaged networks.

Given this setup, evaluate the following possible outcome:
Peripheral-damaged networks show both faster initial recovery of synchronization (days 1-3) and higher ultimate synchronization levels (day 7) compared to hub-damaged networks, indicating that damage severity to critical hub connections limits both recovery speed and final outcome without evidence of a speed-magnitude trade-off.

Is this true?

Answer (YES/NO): NO